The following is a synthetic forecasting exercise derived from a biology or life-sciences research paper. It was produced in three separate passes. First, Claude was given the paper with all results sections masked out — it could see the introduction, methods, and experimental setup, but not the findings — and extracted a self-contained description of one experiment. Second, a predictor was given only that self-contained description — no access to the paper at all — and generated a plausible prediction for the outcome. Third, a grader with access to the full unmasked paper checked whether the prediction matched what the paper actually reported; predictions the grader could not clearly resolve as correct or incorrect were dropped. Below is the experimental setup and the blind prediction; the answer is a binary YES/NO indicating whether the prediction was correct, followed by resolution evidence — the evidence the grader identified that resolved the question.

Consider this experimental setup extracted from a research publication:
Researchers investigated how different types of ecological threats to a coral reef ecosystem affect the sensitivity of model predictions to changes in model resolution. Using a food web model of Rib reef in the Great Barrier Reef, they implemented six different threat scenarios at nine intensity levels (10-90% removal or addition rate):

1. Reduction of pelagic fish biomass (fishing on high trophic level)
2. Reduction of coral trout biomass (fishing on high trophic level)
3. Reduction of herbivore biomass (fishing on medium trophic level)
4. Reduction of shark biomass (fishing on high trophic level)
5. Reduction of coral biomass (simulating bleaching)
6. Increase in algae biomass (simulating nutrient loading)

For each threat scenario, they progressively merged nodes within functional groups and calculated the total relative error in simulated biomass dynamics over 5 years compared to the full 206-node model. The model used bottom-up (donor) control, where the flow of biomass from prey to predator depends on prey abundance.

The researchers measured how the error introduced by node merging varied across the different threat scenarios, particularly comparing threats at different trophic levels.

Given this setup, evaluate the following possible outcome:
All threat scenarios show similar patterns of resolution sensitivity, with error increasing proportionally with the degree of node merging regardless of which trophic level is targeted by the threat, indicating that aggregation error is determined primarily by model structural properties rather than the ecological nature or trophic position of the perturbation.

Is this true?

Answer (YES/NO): NO